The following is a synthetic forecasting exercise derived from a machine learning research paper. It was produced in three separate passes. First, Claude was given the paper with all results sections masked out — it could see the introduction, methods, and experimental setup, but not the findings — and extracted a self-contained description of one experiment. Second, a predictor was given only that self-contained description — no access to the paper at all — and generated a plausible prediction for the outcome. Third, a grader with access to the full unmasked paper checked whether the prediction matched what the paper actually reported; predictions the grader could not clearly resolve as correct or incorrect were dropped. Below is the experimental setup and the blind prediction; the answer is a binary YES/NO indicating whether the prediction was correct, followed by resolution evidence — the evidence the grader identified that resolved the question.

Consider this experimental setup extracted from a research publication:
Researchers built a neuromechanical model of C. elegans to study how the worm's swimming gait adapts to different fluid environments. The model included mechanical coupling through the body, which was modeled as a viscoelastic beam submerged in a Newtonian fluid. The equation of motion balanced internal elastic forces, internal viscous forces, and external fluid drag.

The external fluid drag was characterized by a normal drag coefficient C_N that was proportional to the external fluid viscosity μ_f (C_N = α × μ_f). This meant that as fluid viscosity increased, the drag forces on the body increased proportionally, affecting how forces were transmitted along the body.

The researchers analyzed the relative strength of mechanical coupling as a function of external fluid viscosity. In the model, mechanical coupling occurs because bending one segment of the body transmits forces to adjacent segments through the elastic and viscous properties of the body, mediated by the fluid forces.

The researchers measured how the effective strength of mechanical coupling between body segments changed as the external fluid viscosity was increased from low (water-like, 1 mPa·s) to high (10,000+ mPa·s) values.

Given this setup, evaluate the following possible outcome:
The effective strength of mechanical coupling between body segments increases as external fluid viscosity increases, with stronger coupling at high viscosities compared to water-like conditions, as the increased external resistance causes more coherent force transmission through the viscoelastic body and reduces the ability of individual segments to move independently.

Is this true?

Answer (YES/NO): YES